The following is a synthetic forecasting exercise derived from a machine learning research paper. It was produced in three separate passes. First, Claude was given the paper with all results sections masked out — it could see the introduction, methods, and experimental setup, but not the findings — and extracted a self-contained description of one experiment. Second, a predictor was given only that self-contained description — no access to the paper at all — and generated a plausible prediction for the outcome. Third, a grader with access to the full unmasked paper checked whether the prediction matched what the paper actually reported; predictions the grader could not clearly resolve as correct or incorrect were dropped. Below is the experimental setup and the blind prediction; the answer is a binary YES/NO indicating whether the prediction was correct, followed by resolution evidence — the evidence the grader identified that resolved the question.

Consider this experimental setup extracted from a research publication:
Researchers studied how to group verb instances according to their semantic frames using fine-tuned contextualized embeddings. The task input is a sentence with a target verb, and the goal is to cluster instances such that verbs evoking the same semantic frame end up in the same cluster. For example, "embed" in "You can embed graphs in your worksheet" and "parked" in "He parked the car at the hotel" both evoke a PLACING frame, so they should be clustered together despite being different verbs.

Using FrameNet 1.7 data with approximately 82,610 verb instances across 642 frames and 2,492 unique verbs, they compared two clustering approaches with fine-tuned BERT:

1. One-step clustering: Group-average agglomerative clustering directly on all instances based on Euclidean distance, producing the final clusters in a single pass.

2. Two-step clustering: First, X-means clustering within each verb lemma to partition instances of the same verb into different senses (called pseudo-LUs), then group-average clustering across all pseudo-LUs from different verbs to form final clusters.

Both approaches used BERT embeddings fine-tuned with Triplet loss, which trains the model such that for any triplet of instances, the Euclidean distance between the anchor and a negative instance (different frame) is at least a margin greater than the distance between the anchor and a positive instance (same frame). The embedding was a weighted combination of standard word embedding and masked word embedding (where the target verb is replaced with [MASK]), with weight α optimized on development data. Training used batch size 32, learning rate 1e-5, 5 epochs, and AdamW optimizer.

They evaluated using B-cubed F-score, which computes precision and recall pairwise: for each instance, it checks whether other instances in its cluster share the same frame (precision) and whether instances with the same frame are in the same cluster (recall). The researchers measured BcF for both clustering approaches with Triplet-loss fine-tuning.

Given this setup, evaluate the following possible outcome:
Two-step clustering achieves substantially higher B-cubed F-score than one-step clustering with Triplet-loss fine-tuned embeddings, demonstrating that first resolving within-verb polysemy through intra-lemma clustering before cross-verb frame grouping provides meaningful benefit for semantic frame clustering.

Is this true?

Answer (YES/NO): NO